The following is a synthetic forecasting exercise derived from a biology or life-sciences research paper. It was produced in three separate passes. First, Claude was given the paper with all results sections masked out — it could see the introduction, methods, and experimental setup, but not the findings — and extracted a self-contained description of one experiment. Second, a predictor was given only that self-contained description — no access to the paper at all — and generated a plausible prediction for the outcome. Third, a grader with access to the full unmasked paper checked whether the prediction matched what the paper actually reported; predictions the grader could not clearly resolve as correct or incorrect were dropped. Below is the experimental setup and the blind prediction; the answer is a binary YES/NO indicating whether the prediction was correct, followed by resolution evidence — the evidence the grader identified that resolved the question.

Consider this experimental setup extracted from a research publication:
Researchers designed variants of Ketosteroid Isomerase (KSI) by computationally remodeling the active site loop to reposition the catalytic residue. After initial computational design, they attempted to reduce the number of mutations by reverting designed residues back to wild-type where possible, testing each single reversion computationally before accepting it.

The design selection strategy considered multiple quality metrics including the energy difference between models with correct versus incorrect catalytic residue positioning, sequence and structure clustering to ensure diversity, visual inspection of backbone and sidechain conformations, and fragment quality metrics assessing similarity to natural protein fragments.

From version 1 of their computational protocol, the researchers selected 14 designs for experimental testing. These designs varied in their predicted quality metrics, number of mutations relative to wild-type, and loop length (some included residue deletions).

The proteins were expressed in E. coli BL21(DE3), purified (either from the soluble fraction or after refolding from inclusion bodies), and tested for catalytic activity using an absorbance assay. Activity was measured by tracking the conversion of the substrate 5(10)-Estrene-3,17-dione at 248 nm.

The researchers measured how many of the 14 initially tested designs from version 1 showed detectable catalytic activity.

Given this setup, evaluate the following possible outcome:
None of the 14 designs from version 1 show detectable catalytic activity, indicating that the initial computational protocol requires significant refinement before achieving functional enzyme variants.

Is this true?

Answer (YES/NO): NO